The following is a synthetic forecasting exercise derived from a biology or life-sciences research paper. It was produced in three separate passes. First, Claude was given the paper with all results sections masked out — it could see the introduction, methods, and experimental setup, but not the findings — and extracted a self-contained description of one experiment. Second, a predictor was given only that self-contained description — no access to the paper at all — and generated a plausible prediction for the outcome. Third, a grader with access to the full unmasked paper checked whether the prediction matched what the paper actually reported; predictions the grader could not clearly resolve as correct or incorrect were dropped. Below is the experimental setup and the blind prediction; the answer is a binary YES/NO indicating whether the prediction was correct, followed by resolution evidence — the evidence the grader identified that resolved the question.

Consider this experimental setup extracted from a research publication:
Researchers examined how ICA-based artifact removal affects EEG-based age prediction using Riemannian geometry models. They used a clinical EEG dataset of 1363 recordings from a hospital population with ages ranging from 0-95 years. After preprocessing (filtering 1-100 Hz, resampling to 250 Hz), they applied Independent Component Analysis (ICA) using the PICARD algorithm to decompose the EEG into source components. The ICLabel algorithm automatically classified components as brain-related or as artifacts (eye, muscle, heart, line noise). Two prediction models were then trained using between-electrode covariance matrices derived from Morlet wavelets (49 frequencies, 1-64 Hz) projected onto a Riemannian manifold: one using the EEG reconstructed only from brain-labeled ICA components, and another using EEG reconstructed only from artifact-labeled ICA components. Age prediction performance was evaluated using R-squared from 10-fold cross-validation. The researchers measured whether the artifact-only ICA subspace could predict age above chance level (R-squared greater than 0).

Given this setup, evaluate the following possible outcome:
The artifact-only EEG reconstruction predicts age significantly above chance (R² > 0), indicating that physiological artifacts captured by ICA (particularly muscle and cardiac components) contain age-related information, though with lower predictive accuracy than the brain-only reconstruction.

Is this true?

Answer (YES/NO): YES